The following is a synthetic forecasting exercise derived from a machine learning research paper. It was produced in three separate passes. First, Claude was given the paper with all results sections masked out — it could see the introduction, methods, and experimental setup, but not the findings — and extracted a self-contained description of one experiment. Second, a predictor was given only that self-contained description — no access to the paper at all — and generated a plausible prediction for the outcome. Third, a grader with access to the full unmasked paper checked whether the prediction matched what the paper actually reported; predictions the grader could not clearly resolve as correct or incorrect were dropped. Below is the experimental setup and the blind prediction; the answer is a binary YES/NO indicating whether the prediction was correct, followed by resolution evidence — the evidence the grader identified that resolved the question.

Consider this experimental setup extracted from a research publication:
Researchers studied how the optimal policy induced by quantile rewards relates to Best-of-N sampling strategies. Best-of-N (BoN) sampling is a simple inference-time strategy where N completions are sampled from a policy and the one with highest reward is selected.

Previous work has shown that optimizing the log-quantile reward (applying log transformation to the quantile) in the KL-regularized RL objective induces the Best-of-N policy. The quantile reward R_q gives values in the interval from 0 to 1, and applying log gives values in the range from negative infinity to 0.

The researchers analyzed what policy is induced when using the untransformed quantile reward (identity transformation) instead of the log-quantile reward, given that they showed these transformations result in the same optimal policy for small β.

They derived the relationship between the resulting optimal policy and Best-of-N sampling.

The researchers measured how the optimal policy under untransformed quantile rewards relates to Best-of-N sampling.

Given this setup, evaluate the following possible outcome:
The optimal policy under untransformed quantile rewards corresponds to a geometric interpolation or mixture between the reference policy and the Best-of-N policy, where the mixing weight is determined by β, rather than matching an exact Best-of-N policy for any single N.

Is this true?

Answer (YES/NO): NO